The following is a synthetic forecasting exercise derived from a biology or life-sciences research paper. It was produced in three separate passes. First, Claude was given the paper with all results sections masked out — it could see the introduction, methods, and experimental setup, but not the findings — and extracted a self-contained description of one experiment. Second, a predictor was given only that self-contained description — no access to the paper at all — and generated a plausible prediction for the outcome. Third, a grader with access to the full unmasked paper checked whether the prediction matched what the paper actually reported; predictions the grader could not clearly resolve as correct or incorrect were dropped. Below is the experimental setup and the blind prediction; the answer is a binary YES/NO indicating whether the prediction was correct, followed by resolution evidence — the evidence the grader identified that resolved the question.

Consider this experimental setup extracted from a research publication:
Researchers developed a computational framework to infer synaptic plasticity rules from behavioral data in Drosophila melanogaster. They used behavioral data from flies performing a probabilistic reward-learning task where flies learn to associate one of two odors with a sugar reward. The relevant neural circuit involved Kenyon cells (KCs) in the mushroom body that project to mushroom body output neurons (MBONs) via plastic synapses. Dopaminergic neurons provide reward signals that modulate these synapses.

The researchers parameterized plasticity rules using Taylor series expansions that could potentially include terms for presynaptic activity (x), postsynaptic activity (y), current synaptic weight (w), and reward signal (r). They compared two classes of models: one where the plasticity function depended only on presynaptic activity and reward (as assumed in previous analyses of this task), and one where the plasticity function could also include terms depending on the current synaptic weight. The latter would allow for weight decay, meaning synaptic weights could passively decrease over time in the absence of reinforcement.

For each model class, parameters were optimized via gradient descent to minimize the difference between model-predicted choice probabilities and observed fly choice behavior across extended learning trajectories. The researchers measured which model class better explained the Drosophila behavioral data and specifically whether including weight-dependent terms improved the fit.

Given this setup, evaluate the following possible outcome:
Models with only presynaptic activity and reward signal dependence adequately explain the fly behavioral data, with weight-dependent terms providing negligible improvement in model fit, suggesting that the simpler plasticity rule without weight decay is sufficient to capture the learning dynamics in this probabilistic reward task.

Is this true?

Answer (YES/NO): NO